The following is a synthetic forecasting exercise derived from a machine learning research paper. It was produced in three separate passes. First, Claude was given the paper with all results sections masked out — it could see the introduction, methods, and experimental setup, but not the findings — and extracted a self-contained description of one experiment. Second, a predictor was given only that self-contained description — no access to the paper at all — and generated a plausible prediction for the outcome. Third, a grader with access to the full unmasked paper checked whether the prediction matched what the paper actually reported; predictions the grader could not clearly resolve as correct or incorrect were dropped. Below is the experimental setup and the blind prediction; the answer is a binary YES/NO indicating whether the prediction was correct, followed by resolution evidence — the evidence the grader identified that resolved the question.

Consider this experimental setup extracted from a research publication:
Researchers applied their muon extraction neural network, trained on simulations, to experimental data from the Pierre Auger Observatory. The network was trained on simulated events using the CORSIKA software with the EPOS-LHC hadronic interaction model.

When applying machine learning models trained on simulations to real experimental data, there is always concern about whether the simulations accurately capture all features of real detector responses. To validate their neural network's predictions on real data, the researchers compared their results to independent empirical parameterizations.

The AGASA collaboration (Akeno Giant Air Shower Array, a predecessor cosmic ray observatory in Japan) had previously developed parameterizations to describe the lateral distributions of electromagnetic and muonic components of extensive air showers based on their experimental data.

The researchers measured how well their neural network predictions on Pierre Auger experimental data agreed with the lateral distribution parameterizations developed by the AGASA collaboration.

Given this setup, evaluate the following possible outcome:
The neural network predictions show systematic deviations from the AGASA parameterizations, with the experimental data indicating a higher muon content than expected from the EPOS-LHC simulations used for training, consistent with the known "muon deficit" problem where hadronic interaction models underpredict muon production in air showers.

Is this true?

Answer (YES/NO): NO